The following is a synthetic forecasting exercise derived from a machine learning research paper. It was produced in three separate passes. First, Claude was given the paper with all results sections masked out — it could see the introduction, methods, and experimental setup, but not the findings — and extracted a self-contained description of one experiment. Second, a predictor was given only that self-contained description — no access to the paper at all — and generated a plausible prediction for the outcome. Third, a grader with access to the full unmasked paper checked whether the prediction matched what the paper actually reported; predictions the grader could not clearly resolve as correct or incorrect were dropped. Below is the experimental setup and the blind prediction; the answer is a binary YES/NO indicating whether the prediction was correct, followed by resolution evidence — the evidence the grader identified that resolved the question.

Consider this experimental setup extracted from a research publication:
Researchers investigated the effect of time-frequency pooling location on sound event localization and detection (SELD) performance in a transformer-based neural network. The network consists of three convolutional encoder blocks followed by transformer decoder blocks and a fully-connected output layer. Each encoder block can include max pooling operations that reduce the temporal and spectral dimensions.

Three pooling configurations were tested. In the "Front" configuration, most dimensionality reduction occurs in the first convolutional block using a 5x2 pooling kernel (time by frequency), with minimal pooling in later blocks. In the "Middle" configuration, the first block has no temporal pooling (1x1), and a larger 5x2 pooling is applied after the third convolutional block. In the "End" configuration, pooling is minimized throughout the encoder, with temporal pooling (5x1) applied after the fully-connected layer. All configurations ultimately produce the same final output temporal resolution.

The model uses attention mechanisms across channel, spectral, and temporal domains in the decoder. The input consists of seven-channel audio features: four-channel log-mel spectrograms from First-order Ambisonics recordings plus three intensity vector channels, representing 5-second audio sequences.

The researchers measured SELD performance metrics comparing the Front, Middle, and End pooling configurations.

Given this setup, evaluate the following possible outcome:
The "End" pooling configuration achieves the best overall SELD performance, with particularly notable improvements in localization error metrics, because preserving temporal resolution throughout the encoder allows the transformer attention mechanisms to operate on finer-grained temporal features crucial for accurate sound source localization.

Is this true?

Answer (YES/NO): NO